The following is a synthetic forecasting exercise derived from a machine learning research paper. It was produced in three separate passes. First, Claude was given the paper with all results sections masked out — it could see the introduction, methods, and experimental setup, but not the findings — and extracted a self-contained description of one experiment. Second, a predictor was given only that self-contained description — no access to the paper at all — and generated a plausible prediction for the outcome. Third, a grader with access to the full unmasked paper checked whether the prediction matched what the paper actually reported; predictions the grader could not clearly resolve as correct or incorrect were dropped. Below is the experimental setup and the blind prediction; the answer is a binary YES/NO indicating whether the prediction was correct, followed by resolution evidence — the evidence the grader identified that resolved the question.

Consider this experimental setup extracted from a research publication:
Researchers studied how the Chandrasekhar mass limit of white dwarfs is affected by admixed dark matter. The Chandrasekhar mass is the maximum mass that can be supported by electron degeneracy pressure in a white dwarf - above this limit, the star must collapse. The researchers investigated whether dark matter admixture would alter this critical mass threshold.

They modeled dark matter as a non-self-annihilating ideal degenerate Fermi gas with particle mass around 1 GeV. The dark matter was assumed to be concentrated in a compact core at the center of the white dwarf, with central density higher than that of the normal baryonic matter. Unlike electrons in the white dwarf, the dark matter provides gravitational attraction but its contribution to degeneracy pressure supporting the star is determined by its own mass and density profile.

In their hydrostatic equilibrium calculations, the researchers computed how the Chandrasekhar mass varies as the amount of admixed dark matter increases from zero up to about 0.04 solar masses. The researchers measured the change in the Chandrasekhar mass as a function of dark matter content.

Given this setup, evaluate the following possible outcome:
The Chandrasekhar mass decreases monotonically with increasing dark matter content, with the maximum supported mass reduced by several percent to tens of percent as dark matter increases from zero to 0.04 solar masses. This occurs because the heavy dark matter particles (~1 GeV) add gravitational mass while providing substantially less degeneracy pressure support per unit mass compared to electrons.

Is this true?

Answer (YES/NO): YES